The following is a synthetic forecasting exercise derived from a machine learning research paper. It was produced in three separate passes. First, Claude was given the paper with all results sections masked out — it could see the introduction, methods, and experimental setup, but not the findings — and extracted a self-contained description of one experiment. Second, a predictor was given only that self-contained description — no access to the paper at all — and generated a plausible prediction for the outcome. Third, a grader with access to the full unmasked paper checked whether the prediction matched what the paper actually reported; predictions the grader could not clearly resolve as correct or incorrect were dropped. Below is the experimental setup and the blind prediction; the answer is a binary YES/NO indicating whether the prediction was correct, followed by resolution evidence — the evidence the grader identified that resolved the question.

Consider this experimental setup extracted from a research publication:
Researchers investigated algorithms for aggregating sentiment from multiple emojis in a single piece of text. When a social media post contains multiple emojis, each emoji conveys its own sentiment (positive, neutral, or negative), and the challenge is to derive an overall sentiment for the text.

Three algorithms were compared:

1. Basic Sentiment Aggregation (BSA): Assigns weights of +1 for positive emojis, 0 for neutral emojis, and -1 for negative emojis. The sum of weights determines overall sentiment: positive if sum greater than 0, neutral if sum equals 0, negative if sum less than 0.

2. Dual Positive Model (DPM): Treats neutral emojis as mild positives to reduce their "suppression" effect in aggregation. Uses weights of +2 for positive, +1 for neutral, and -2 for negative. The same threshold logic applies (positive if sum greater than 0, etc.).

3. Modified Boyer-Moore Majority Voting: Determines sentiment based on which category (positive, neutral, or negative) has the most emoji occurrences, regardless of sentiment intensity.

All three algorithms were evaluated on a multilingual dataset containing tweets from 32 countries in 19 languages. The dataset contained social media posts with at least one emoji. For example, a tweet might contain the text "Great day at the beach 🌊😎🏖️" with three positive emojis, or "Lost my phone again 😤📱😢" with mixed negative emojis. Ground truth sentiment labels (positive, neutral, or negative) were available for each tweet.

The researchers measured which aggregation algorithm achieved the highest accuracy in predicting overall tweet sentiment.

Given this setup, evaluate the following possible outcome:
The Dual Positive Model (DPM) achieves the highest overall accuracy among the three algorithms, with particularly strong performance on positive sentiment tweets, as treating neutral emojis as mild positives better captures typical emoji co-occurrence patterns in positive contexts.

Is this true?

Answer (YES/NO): NO